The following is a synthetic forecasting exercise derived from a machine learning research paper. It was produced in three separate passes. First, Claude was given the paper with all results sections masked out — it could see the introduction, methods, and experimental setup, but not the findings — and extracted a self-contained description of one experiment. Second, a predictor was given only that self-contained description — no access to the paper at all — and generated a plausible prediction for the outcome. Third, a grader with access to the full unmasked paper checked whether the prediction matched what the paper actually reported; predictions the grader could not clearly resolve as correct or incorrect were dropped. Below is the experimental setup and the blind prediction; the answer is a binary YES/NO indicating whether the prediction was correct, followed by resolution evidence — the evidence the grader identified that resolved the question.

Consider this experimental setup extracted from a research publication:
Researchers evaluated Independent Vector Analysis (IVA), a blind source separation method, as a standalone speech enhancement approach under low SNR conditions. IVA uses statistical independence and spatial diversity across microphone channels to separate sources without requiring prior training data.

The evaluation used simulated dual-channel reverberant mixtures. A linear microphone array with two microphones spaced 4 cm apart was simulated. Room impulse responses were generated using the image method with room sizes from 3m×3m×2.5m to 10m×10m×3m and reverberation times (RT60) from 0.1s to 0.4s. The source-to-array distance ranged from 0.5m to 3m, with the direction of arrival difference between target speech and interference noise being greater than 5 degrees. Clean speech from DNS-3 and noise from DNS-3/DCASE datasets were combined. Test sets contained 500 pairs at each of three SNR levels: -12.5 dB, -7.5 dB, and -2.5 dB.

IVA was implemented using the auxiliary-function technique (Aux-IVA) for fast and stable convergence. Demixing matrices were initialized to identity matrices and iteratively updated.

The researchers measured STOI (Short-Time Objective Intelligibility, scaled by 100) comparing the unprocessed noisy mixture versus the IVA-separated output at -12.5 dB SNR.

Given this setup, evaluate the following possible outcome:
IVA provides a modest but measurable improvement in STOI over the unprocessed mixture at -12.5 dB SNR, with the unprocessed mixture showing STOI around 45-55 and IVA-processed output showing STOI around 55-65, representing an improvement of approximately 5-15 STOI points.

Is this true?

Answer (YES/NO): NO